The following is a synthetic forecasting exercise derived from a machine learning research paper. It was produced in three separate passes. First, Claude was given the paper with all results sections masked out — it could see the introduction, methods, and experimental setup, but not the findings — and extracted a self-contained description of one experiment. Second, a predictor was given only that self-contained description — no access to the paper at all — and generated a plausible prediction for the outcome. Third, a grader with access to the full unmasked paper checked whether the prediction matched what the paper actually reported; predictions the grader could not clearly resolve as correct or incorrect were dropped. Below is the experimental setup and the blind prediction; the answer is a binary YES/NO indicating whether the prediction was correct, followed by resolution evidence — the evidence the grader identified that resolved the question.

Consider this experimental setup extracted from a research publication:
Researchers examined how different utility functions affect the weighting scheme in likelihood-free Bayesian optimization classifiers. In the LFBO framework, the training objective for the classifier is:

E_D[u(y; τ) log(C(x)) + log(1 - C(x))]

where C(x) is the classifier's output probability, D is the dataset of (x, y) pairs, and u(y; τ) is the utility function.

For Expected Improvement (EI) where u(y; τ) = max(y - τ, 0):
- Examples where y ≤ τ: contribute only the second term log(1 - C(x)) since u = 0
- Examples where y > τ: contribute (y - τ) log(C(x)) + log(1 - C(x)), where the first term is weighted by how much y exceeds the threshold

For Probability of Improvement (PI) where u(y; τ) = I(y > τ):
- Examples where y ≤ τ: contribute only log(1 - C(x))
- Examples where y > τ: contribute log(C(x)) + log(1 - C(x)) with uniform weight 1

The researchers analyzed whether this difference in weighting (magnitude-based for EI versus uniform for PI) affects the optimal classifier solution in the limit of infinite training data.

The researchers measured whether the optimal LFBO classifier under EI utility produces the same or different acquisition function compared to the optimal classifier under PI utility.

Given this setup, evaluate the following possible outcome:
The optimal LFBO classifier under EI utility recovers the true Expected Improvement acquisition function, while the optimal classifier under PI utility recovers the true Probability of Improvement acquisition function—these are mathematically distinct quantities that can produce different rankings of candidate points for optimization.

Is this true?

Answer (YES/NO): YES